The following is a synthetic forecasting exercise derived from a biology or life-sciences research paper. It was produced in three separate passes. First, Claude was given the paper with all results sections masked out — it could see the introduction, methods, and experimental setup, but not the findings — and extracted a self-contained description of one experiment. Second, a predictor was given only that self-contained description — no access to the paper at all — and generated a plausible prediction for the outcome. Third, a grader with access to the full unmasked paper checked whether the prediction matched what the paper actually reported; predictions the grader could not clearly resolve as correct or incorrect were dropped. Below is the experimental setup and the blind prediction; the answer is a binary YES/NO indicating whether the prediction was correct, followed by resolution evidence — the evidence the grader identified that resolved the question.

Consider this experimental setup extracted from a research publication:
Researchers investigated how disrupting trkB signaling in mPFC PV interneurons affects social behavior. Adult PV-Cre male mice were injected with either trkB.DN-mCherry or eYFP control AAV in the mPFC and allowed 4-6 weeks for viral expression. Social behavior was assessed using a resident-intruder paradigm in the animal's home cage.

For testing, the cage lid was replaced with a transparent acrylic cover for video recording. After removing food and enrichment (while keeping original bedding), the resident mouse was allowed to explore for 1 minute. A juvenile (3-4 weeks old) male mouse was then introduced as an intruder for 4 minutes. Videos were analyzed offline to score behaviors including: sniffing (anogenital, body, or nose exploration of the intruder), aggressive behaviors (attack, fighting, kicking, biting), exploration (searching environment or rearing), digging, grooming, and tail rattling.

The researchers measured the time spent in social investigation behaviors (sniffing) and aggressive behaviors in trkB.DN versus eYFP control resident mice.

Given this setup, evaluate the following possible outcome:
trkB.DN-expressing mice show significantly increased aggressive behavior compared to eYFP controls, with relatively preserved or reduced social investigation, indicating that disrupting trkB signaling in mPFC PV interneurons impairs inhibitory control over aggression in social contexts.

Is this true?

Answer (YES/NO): YES